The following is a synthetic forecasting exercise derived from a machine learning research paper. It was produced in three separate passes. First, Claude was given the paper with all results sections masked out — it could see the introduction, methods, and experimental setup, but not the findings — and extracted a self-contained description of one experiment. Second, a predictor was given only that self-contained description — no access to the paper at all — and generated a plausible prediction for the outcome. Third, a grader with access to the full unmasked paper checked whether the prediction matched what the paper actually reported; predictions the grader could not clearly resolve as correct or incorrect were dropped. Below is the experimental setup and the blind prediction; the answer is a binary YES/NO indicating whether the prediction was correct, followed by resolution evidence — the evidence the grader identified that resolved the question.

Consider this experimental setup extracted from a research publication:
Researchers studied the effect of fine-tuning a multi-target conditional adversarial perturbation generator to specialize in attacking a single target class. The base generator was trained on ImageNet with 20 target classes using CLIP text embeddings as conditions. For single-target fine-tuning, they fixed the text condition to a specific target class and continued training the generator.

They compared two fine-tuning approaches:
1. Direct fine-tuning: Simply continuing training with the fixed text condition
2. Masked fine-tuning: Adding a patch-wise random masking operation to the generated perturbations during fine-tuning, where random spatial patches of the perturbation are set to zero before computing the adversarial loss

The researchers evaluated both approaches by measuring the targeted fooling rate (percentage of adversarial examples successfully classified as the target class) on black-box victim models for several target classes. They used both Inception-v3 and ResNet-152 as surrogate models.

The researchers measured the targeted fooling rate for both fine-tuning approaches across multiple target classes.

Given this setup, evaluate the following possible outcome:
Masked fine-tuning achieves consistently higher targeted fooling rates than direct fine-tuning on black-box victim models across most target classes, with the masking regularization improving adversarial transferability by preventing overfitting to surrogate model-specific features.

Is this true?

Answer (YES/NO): YES